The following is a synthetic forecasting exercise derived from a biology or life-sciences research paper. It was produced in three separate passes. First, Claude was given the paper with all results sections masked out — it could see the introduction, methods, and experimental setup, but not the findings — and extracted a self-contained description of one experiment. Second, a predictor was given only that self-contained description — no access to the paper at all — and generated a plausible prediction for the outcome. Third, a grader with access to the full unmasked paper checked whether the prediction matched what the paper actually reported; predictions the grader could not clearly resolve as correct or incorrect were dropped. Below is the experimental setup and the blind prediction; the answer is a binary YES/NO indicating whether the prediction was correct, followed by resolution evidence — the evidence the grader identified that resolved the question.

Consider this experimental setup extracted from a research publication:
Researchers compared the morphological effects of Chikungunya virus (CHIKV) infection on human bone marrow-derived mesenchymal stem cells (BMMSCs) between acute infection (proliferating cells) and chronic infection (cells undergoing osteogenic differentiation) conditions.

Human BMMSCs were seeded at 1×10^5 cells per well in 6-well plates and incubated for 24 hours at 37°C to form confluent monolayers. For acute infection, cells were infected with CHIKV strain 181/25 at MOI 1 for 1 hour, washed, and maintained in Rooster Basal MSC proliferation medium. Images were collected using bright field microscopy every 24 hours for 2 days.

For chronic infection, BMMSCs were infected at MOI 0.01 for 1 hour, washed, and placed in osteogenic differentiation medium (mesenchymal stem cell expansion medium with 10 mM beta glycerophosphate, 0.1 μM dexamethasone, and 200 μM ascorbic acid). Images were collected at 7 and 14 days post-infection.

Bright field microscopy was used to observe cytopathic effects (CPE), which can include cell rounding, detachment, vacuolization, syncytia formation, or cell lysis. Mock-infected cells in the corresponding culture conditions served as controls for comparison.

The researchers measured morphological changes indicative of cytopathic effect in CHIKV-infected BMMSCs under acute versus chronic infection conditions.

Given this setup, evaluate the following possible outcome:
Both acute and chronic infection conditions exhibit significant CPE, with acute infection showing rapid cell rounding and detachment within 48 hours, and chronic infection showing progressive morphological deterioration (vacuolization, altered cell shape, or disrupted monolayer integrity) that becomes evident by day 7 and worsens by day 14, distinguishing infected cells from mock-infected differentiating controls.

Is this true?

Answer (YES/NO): NO